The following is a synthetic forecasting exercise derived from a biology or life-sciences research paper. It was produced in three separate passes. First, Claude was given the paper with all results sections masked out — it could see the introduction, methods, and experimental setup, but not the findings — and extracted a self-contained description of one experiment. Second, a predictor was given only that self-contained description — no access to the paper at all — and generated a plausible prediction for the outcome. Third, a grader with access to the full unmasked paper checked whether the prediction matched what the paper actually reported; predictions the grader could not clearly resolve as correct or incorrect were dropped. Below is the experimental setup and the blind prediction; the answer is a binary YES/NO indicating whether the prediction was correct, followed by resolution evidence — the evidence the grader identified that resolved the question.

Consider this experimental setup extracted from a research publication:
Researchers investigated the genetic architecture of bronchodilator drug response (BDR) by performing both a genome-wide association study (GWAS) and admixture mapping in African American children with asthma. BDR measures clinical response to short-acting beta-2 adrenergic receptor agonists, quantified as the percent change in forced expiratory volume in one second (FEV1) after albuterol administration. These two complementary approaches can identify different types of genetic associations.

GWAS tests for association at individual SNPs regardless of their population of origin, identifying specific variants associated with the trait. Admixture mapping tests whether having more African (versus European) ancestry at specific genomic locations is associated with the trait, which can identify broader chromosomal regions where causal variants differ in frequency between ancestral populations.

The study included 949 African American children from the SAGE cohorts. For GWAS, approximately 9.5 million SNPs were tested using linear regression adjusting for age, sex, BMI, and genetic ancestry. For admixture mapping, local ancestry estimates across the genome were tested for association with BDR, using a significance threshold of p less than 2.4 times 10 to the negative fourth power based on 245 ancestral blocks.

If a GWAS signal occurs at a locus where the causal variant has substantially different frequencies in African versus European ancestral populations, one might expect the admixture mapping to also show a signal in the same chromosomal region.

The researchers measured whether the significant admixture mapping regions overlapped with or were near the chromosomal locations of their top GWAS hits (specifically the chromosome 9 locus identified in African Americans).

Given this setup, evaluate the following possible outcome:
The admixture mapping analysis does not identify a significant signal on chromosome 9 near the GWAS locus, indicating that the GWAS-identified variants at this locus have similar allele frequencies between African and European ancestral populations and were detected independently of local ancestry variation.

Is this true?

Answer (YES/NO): YES